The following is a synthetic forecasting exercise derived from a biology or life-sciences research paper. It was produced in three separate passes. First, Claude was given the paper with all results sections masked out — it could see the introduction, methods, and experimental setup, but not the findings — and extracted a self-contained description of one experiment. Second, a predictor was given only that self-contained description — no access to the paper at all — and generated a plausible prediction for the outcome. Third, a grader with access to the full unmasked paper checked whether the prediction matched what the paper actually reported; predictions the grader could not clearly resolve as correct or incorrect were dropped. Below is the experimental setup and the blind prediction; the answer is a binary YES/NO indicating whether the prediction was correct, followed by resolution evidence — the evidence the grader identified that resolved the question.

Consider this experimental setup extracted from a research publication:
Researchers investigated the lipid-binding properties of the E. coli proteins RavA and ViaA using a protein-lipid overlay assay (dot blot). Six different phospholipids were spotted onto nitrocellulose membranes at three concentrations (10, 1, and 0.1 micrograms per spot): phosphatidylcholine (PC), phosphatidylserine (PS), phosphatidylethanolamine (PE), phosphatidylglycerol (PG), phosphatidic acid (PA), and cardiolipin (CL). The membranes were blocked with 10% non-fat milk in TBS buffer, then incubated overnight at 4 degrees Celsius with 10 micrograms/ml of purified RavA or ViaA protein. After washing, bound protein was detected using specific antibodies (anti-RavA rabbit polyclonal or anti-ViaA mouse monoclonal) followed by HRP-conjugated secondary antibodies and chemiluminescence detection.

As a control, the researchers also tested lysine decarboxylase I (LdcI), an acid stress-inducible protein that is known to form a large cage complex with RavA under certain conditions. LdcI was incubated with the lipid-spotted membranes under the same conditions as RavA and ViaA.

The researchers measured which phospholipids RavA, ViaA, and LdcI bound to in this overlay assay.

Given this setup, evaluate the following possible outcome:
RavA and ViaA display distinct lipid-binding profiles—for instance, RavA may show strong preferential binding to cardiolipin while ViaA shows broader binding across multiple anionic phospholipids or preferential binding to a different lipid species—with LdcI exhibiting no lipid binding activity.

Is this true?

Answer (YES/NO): NO